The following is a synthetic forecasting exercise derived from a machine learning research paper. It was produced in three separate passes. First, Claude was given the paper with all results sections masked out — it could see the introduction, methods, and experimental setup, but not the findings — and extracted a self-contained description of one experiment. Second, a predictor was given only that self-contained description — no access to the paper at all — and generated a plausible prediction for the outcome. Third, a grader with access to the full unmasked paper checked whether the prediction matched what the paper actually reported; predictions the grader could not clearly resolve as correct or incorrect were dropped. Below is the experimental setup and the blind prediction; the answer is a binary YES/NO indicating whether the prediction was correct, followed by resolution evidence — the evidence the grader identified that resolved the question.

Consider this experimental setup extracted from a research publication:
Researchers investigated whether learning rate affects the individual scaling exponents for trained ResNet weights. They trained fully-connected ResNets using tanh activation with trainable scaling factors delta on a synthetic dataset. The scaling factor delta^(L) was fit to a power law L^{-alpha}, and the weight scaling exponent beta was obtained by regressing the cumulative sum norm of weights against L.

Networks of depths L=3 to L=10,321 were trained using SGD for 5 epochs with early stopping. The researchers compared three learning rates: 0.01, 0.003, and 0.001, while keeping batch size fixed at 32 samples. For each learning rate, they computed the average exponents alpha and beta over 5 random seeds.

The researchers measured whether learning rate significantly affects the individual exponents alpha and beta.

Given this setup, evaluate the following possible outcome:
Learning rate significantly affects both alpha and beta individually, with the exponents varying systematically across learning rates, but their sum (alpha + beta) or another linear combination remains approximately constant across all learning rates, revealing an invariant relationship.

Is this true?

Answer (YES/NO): YES